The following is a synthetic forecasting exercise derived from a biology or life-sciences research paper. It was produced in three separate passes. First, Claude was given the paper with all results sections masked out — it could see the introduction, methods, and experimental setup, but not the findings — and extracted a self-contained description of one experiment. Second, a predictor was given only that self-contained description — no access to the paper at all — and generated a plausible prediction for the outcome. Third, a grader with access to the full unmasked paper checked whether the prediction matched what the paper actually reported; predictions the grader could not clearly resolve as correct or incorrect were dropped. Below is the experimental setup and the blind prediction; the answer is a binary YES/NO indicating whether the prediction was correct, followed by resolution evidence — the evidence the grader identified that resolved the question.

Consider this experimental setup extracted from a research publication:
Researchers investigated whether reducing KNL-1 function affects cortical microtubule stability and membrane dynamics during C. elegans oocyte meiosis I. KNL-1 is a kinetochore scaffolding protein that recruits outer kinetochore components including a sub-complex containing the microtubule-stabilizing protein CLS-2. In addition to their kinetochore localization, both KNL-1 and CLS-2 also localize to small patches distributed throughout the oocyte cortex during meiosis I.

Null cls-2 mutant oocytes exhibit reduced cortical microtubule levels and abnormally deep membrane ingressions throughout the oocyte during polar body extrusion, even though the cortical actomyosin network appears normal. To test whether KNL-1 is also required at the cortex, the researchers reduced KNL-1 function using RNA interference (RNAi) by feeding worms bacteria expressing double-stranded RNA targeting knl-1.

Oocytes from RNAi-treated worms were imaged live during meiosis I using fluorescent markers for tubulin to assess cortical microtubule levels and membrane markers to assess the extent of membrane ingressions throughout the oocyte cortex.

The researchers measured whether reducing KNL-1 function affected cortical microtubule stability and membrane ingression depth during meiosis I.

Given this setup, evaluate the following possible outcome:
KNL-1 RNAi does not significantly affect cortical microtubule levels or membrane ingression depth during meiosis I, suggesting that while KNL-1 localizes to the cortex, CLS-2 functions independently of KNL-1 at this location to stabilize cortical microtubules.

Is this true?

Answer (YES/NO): NO